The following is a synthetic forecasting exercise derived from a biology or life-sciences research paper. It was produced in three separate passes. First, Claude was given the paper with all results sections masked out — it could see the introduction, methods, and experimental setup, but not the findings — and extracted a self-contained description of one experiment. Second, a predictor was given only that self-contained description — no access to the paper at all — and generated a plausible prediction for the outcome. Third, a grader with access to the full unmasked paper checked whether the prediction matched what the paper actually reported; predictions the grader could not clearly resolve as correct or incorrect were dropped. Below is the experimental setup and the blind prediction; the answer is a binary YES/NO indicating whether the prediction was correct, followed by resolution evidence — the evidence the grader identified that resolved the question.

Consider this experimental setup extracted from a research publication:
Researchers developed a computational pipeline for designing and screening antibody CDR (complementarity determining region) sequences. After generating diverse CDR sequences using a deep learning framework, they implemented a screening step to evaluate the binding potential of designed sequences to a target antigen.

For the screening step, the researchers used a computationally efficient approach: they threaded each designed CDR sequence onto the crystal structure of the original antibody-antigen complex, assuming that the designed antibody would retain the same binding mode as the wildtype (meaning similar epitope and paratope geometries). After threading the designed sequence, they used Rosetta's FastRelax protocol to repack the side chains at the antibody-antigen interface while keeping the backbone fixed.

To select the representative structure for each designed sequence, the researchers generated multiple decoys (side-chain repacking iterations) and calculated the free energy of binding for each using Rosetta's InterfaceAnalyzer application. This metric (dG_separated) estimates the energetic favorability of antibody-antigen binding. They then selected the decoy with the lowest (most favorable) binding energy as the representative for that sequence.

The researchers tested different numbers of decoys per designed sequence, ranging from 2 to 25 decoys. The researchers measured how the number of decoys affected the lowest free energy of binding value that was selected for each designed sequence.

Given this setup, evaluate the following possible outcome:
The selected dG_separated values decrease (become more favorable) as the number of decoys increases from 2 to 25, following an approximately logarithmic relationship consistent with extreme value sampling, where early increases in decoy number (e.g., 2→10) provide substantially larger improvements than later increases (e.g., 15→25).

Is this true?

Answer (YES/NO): NO